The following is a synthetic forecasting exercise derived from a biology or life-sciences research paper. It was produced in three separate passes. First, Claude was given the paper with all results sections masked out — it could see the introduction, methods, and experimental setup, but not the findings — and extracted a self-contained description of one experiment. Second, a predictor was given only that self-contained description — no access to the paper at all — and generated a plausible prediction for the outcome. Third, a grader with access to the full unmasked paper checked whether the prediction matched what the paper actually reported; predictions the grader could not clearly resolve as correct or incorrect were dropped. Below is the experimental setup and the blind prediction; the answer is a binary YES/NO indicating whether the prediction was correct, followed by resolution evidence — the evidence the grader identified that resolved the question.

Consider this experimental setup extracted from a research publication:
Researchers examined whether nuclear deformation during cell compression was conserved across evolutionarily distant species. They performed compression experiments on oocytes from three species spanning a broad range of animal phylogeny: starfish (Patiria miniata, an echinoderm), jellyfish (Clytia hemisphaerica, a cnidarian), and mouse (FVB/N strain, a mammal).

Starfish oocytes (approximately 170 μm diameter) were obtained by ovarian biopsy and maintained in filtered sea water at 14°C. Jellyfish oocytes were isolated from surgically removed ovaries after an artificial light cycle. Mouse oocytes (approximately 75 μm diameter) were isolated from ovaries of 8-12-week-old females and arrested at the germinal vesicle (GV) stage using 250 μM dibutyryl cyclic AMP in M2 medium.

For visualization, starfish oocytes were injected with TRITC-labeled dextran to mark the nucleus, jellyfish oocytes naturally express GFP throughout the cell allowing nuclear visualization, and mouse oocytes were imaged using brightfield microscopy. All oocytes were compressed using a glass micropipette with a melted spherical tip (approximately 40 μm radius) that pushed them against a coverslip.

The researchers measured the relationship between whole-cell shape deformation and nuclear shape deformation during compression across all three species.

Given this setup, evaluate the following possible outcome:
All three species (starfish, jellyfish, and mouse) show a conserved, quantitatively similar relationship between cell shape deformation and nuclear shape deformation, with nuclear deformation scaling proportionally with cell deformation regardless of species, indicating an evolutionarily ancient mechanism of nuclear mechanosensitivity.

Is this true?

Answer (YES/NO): NO